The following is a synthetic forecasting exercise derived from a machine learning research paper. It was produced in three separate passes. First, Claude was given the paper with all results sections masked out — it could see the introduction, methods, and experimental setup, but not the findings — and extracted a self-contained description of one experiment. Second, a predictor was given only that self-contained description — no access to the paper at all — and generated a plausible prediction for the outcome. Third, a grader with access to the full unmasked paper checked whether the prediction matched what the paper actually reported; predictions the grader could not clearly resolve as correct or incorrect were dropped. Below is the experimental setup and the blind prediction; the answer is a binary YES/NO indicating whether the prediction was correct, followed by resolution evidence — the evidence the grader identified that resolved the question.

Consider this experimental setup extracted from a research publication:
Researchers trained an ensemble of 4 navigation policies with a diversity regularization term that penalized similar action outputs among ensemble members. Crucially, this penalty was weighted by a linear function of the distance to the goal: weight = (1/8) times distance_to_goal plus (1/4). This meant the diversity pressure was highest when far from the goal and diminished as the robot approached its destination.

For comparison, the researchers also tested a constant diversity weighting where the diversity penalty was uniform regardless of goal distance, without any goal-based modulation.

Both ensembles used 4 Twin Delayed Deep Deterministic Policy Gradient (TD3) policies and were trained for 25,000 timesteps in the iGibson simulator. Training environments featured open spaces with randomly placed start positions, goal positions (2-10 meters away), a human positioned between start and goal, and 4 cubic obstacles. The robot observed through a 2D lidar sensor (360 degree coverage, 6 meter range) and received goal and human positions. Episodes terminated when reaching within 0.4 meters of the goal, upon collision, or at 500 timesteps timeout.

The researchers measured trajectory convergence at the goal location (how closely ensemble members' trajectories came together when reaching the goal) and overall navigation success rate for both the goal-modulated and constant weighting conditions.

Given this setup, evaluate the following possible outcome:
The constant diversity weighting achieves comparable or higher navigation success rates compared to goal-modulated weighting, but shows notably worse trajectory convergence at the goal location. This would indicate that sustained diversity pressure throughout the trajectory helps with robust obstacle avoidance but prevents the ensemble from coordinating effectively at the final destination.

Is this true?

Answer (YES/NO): NO